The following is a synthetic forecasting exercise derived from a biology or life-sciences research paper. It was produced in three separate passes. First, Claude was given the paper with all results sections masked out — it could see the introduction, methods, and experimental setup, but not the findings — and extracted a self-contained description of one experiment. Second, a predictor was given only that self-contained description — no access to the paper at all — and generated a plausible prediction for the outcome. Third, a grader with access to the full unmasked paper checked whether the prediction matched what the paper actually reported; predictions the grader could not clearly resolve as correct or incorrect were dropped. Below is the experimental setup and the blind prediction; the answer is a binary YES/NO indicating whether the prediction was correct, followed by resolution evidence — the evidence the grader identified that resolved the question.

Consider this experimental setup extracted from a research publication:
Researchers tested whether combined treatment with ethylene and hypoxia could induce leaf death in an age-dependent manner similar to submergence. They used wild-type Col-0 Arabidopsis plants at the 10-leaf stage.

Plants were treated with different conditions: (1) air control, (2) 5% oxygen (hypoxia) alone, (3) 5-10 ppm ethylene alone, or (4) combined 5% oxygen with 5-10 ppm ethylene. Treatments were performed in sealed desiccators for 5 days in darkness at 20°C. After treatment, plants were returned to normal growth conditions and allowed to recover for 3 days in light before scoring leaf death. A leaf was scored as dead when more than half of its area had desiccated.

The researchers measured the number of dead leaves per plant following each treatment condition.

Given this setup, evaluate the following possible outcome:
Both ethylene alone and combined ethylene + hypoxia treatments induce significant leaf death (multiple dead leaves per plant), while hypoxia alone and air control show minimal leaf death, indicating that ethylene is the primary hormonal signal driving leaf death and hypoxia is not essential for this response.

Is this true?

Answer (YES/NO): NO